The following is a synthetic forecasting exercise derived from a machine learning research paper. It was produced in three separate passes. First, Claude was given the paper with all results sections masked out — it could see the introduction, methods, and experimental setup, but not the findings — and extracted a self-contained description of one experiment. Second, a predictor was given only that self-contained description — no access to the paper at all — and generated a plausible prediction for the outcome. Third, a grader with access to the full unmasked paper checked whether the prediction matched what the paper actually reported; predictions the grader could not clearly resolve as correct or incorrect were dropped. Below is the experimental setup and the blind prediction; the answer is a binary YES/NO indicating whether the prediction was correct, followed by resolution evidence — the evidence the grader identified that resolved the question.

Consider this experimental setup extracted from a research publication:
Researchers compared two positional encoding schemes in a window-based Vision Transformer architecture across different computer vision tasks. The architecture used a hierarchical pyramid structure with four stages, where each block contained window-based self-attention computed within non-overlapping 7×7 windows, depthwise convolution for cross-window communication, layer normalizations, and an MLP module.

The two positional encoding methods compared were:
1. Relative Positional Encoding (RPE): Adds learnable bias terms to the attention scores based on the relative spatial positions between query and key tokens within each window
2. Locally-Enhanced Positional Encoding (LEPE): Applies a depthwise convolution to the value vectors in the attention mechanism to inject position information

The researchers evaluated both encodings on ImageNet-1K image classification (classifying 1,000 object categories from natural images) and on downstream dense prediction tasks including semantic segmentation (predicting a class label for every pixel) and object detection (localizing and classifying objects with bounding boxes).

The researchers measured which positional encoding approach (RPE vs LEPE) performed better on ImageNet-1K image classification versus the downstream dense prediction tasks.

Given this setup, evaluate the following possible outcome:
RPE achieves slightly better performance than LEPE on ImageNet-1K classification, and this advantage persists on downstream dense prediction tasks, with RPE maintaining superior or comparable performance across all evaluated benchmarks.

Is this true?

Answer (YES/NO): NO